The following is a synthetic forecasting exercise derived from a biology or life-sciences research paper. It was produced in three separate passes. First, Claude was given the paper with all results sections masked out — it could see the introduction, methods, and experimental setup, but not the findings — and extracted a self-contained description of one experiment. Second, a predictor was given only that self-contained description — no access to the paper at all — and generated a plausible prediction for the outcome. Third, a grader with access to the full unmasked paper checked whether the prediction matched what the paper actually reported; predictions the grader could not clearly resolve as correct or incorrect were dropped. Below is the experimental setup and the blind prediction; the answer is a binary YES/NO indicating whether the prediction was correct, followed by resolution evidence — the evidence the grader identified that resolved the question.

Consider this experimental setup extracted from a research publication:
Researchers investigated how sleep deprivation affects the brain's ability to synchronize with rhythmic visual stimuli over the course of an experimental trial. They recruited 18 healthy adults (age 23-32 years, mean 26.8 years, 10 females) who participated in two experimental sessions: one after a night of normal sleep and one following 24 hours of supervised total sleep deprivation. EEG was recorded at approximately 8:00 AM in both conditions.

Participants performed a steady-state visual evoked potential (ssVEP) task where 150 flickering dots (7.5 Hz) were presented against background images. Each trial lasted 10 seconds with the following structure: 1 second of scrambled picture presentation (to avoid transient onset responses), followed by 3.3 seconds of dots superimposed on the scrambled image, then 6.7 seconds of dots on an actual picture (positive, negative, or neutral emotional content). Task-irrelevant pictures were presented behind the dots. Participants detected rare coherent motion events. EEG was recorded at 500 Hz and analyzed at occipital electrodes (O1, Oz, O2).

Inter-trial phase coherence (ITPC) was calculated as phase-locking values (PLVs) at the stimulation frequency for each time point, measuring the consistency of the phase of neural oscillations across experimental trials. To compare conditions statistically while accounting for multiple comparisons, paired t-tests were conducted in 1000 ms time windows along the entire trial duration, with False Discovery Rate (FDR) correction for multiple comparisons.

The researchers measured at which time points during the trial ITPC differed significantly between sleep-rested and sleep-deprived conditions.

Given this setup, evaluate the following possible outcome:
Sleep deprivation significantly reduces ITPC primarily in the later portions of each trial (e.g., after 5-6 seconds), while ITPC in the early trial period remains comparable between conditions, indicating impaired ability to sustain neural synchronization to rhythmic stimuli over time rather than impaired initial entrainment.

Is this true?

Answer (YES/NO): NO